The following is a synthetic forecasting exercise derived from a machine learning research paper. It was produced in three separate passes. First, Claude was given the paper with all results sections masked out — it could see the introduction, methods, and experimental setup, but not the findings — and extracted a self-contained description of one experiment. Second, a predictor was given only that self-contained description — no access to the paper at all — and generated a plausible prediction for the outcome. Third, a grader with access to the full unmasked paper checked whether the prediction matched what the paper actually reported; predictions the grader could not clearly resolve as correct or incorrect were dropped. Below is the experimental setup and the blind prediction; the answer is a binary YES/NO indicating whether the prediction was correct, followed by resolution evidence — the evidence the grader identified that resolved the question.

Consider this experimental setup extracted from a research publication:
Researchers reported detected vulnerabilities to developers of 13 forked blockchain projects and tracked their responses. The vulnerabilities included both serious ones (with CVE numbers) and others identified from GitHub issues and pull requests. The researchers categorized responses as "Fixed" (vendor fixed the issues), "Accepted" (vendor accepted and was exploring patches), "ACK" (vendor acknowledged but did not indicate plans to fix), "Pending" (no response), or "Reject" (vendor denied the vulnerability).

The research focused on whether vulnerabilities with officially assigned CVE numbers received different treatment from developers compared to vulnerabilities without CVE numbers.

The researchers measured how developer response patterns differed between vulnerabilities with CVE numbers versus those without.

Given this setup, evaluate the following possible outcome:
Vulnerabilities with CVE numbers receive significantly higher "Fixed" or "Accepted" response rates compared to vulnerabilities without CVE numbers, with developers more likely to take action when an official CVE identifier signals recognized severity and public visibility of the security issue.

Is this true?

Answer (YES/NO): YES